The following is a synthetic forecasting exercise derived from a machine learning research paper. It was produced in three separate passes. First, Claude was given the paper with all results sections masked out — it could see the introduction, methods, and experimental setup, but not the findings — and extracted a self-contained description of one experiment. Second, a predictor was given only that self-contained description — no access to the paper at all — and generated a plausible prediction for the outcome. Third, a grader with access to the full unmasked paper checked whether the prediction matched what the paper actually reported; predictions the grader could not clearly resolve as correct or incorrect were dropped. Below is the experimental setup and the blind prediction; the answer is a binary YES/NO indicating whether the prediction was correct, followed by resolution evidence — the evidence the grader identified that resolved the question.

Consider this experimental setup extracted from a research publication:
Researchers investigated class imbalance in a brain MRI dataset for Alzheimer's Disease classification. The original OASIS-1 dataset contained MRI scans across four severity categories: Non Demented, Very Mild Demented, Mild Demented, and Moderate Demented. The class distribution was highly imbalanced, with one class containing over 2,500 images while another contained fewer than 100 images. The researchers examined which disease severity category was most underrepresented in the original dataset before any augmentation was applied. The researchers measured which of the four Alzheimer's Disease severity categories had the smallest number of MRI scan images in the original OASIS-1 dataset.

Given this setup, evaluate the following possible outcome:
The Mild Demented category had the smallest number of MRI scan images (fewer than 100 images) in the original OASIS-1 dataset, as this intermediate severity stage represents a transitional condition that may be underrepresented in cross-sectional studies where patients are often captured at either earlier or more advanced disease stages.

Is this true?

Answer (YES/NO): NO